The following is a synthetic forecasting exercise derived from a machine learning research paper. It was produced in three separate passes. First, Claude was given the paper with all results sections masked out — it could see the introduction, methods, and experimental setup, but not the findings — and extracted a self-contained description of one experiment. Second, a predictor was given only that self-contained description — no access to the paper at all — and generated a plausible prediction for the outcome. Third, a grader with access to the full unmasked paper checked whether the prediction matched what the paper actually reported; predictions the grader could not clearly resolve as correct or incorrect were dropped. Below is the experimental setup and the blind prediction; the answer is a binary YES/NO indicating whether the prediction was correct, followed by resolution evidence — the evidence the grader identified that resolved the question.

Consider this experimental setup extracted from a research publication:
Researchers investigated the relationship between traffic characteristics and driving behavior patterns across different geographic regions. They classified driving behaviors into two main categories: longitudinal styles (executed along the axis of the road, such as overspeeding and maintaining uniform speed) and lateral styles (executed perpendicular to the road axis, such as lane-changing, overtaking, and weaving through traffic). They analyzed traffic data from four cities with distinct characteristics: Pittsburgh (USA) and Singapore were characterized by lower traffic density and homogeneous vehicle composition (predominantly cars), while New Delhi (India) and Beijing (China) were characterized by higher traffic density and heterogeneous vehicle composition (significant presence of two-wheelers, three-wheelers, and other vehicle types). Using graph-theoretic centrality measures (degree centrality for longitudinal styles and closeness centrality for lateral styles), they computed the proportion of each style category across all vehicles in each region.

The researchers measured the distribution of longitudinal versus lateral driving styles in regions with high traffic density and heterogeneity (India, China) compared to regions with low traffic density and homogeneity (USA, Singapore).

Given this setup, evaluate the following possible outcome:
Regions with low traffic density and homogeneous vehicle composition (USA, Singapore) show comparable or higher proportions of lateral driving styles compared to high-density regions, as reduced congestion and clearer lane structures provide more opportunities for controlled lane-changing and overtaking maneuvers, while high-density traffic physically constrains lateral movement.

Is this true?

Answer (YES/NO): NO